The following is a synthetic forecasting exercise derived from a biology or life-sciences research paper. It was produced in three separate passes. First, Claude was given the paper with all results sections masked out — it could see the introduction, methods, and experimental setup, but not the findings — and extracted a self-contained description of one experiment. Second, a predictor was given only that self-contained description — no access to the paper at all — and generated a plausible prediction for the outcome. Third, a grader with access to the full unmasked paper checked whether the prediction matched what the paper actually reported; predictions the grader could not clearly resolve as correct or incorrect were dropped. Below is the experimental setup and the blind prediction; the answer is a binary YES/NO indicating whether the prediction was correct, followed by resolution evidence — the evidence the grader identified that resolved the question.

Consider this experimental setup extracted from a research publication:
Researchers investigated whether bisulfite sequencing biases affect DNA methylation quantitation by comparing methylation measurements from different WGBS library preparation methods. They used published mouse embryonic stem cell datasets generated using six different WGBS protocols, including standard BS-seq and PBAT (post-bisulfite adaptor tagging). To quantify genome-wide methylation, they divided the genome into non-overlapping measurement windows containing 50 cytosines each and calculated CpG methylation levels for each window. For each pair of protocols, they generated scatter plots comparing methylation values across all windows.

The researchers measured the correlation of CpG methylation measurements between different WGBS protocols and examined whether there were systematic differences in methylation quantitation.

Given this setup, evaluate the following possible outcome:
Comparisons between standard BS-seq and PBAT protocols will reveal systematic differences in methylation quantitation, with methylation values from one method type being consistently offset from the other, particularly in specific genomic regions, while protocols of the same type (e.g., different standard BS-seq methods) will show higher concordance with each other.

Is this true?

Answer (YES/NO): YES